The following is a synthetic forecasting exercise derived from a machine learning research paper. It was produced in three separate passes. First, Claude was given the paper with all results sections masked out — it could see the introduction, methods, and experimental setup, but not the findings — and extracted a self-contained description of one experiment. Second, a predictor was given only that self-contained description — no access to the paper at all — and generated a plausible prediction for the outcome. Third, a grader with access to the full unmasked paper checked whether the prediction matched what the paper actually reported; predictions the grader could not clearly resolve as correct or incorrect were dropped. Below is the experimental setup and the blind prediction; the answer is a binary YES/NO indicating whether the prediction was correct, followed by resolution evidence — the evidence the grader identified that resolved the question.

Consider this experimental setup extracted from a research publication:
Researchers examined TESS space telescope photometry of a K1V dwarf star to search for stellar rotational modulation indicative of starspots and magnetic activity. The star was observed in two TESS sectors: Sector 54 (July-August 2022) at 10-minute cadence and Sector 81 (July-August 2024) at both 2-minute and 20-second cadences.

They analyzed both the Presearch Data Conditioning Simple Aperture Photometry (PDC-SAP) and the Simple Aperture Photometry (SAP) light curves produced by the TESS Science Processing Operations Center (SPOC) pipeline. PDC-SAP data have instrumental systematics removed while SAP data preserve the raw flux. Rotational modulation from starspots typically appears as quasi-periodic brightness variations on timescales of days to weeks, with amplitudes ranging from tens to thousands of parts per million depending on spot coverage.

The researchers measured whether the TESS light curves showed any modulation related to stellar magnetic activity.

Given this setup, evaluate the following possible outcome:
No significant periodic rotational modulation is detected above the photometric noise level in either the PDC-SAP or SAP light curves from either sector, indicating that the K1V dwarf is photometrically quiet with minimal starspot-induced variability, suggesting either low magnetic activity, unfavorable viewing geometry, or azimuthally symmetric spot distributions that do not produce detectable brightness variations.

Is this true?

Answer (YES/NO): YES